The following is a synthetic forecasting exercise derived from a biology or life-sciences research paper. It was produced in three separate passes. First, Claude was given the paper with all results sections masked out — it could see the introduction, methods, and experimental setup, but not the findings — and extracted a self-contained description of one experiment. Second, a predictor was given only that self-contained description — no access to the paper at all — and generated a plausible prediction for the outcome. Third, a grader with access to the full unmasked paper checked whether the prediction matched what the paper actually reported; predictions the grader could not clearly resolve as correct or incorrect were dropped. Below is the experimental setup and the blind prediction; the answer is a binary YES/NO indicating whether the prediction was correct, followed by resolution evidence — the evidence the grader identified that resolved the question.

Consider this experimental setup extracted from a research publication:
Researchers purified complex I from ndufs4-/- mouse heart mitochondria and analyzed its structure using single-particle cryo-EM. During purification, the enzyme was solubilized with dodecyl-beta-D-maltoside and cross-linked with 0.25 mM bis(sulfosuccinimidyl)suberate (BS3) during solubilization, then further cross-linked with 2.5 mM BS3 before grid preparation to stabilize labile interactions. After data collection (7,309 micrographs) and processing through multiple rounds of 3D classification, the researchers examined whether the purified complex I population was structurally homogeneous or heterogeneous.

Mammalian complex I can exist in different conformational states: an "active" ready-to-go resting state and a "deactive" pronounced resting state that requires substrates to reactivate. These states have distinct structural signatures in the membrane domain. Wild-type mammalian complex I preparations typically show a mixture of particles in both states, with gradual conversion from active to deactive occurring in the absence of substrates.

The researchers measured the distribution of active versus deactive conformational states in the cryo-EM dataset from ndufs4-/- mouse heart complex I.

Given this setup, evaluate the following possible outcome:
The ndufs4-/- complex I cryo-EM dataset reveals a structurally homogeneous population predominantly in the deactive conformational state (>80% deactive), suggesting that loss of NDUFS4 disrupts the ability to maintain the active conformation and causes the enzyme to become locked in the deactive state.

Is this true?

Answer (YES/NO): NO